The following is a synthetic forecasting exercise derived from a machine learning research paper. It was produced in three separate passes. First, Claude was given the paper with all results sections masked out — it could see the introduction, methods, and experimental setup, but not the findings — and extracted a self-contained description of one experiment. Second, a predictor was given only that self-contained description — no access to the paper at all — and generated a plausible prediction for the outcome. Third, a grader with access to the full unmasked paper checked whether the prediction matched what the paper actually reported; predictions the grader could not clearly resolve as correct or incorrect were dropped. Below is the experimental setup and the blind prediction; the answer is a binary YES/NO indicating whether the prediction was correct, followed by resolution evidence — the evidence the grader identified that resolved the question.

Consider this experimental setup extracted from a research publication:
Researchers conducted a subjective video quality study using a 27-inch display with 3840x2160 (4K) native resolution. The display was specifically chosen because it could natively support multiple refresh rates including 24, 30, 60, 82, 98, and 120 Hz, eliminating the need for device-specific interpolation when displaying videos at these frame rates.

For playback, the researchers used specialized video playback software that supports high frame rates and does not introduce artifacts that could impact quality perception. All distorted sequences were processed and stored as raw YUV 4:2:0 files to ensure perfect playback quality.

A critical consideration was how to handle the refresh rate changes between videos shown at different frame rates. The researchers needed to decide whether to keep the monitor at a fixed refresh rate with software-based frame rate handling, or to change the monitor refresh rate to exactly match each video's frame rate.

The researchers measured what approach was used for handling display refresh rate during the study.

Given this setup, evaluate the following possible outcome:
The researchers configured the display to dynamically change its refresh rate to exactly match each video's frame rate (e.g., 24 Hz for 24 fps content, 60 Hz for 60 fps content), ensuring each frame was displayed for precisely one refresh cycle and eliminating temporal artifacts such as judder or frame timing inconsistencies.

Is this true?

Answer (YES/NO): YES